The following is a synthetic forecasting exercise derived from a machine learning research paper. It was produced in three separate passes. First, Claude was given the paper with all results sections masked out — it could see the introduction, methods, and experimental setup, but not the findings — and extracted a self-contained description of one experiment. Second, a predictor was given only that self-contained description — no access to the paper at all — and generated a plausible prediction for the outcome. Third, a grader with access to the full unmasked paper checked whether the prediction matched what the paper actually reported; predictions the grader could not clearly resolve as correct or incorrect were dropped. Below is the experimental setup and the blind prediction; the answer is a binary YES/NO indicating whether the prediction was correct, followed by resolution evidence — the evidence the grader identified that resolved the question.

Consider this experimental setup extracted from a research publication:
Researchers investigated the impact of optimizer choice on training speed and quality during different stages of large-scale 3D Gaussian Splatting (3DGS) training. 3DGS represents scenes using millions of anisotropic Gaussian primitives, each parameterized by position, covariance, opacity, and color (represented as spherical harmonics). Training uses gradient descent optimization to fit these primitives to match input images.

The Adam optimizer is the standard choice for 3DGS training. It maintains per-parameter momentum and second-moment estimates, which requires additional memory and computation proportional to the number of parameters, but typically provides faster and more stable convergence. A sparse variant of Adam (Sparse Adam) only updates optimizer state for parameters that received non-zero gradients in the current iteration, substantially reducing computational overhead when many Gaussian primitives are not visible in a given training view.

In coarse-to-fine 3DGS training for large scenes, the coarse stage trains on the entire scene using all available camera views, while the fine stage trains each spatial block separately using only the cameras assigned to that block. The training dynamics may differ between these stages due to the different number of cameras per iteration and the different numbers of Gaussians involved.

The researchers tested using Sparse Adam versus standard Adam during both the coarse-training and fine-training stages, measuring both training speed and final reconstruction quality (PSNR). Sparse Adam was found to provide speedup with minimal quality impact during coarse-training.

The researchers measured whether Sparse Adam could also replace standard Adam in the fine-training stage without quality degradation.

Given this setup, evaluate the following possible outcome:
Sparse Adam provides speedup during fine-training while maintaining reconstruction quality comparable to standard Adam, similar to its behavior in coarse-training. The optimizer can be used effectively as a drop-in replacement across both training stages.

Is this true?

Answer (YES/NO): NO